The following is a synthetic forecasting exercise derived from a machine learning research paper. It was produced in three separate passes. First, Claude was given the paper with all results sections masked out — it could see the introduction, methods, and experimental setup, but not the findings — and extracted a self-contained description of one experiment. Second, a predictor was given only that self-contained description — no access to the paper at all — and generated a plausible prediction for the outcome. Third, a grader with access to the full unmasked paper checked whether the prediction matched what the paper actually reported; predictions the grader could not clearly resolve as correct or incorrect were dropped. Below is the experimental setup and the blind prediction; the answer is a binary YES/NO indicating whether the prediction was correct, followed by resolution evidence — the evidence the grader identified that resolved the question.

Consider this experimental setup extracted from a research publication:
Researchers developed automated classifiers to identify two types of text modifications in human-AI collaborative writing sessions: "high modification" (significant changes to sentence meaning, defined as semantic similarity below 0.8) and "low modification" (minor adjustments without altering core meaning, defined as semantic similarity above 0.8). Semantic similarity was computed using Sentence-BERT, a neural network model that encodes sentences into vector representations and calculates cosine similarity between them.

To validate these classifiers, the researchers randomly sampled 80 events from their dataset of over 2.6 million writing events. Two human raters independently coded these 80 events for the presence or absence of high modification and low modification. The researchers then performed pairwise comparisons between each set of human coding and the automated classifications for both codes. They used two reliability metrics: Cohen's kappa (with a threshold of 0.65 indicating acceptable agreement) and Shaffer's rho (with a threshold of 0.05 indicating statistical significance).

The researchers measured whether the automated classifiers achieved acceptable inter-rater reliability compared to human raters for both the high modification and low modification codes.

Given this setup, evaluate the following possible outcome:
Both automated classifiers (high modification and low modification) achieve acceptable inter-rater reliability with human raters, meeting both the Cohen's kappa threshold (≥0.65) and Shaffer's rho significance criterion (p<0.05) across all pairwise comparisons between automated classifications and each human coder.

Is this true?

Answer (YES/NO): YES